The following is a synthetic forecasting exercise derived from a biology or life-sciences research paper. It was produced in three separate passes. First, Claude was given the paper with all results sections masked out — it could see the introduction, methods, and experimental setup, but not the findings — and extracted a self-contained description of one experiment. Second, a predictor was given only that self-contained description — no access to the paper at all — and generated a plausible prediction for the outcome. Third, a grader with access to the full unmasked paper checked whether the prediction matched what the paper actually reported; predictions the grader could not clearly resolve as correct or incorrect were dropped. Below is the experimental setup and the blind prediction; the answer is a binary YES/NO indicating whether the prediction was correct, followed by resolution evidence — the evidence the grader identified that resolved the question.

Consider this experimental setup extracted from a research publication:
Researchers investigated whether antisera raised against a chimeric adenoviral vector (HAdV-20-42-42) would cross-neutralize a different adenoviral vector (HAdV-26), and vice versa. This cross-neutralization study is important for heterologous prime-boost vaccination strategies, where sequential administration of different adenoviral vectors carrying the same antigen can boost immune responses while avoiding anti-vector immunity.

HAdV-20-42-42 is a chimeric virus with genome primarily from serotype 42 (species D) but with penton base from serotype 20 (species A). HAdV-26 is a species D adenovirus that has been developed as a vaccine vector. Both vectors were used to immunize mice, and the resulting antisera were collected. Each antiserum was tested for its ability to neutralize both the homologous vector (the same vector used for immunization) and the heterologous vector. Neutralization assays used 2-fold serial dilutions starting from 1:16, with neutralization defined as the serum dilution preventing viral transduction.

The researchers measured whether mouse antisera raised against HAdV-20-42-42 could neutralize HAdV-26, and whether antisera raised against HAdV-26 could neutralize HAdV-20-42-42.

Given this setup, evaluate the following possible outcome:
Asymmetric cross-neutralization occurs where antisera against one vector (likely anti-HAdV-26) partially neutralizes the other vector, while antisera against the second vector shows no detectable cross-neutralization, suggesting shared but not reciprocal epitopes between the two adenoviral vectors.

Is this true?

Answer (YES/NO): YES